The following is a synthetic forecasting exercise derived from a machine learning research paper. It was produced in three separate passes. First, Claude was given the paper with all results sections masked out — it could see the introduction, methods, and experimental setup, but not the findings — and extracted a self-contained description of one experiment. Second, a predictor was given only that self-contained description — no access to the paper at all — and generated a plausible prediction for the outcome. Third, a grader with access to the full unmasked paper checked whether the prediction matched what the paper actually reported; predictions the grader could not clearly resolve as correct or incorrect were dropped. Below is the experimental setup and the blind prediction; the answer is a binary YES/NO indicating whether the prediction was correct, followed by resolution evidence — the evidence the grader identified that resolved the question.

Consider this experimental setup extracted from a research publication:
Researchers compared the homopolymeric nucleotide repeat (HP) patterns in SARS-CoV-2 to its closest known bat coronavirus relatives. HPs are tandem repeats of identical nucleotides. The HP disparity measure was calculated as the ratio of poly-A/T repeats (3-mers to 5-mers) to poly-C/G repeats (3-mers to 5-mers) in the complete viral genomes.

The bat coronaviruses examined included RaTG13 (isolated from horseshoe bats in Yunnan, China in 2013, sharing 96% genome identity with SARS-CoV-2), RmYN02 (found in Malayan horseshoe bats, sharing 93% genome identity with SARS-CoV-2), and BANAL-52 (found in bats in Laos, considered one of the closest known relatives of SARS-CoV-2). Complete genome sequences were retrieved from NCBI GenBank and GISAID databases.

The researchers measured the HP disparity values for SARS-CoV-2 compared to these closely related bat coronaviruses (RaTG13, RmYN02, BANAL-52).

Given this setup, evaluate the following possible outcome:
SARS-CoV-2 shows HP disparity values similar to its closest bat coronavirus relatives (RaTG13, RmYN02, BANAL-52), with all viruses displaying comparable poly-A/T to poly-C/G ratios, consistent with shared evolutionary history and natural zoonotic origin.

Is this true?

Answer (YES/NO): NO